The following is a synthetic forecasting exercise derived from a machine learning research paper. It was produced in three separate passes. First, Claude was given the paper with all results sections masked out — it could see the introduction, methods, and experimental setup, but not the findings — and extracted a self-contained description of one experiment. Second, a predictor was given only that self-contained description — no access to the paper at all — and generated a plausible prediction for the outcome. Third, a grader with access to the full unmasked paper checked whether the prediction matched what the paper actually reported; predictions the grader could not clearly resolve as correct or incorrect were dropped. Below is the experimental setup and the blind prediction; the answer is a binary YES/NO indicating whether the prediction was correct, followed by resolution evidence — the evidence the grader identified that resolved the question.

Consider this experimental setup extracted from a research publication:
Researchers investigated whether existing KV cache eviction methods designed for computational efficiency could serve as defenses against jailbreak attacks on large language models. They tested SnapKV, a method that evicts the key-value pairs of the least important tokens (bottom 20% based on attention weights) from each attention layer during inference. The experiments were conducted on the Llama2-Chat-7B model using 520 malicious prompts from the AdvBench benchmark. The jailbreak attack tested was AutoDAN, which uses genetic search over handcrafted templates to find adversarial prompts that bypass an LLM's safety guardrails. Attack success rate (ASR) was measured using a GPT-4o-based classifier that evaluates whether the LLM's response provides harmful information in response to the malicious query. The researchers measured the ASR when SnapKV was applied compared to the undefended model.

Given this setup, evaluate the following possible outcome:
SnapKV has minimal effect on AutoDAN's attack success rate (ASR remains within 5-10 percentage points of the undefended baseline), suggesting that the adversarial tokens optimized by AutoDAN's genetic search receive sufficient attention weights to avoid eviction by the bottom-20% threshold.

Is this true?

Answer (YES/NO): YES